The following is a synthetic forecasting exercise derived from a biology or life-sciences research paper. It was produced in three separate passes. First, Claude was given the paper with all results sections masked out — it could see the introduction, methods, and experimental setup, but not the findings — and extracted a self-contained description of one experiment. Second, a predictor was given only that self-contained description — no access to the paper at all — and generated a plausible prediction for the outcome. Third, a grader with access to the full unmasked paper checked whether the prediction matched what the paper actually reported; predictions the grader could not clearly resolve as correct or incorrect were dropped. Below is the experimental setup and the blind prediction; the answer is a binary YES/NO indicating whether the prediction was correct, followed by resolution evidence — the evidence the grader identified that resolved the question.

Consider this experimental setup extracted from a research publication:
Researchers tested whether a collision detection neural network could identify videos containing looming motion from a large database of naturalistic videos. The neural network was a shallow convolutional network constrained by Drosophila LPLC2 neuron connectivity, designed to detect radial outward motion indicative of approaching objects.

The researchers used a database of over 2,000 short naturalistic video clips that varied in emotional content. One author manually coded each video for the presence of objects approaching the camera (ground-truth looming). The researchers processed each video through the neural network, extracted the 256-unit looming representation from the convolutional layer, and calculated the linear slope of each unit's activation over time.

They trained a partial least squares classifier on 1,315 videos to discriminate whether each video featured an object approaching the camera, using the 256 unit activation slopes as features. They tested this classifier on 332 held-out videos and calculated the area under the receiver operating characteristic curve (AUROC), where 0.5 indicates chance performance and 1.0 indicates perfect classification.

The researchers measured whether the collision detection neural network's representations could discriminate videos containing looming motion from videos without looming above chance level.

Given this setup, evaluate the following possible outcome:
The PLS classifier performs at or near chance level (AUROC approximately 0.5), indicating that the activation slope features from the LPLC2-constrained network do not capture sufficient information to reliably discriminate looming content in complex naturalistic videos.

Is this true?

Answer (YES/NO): NO